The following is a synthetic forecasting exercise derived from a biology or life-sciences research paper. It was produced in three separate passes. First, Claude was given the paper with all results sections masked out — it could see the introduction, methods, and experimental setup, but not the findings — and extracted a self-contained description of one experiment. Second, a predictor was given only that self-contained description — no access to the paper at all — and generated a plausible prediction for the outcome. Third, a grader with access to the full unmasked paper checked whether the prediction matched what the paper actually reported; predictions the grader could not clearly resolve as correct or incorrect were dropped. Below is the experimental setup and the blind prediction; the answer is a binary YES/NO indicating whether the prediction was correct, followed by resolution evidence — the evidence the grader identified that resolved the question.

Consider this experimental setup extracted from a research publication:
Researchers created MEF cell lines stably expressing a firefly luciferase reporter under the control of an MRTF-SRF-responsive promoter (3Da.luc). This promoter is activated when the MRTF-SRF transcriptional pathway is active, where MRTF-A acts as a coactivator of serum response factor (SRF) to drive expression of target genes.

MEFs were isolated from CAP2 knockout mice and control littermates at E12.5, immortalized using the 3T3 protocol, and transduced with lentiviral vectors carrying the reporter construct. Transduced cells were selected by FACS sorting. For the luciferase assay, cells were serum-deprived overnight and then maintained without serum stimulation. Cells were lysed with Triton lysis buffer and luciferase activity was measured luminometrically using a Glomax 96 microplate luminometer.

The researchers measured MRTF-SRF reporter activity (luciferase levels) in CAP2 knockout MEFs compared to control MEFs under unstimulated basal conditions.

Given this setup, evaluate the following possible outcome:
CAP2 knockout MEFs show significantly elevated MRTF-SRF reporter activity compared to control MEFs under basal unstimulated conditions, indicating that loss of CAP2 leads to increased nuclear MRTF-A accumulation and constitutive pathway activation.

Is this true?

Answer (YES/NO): NO